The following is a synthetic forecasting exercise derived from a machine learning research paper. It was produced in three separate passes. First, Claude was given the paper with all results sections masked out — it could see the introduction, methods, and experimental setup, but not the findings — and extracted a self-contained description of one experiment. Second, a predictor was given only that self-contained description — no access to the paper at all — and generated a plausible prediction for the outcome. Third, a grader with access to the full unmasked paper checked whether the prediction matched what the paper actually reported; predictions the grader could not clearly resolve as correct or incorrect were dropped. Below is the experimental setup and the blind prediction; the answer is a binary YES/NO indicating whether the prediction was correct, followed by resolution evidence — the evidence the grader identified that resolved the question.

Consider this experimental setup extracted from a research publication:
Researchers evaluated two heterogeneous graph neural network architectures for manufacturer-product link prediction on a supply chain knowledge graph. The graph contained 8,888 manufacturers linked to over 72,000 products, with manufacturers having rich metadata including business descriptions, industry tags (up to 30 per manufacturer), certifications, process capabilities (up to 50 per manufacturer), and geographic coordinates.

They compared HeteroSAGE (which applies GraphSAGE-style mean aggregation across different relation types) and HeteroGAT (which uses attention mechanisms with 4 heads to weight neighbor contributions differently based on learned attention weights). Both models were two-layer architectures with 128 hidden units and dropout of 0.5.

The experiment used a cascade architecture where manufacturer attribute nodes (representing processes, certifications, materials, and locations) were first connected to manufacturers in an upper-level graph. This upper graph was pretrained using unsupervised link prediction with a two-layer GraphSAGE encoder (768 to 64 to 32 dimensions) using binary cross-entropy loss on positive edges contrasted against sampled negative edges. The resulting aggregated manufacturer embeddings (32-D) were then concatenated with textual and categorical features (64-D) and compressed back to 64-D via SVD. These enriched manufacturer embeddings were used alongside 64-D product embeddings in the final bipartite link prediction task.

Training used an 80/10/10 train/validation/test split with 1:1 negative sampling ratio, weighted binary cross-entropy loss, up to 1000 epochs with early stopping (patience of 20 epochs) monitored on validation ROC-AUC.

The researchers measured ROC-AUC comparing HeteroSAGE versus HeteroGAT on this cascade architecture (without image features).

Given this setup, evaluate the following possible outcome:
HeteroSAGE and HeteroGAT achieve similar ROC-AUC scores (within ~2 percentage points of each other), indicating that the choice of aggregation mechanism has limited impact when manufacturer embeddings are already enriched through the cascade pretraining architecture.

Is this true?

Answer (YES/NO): NO